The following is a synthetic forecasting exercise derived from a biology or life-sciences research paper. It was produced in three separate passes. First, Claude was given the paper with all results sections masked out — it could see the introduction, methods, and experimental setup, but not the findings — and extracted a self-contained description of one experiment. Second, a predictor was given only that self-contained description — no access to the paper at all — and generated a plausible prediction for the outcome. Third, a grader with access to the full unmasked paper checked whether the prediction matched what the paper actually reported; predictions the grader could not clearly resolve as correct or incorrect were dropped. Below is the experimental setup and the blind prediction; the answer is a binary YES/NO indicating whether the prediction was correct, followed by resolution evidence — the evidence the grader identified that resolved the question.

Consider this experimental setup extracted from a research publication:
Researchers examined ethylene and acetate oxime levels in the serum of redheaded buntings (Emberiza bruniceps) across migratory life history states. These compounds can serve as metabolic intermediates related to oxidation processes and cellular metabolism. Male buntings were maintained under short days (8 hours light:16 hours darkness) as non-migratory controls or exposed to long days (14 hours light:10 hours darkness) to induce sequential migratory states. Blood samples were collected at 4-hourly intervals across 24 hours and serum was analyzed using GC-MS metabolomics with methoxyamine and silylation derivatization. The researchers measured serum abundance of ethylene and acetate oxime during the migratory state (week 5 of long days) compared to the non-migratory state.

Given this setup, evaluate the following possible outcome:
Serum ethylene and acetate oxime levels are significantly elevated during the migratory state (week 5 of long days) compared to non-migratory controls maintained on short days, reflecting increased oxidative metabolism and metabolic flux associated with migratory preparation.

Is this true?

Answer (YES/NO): YES